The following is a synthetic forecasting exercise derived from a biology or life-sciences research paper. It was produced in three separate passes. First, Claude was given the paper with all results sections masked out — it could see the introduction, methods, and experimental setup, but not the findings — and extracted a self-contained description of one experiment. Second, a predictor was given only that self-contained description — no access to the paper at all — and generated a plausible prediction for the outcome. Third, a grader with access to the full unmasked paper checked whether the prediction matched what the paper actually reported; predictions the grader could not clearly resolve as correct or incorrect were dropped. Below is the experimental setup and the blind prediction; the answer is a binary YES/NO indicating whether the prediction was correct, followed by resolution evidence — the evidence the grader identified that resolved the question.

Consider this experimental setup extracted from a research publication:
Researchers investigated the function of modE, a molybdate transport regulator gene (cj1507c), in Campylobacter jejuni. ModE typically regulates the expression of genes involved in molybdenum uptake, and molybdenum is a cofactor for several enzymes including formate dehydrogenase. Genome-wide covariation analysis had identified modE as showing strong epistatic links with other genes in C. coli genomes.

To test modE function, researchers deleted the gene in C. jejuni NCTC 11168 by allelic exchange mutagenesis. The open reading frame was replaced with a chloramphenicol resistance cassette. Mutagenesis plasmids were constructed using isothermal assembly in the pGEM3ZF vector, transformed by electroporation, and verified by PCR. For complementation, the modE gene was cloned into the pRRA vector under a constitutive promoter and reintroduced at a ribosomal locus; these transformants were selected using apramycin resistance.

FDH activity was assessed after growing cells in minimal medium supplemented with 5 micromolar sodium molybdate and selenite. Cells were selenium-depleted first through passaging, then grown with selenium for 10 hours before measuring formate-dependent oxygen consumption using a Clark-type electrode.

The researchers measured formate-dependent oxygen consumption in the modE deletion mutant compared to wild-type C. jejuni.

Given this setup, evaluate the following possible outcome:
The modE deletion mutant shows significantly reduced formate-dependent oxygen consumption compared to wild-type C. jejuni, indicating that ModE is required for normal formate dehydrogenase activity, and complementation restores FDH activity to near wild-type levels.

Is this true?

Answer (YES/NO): YES